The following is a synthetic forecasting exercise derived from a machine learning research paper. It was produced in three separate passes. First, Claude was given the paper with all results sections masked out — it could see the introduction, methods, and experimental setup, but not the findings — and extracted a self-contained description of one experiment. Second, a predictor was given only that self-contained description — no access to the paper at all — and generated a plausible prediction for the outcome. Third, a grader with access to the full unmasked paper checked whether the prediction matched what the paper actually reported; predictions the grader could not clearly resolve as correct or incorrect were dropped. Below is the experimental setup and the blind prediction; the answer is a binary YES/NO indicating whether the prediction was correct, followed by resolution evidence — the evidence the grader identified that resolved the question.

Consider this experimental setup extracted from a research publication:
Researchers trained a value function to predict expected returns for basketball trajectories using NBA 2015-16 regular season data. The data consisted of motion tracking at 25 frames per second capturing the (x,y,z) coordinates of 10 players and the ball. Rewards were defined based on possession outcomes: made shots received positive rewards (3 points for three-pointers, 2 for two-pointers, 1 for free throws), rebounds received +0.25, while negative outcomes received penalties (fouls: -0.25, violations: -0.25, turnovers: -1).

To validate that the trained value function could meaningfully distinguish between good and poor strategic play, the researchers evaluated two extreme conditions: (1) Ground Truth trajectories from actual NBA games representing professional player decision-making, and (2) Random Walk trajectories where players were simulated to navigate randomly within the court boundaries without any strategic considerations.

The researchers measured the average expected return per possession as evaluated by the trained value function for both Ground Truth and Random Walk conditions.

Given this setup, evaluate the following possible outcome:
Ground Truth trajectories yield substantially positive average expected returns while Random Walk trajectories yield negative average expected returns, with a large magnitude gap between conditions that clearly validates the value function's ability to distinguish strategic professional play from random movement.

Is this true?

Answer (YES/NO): NO